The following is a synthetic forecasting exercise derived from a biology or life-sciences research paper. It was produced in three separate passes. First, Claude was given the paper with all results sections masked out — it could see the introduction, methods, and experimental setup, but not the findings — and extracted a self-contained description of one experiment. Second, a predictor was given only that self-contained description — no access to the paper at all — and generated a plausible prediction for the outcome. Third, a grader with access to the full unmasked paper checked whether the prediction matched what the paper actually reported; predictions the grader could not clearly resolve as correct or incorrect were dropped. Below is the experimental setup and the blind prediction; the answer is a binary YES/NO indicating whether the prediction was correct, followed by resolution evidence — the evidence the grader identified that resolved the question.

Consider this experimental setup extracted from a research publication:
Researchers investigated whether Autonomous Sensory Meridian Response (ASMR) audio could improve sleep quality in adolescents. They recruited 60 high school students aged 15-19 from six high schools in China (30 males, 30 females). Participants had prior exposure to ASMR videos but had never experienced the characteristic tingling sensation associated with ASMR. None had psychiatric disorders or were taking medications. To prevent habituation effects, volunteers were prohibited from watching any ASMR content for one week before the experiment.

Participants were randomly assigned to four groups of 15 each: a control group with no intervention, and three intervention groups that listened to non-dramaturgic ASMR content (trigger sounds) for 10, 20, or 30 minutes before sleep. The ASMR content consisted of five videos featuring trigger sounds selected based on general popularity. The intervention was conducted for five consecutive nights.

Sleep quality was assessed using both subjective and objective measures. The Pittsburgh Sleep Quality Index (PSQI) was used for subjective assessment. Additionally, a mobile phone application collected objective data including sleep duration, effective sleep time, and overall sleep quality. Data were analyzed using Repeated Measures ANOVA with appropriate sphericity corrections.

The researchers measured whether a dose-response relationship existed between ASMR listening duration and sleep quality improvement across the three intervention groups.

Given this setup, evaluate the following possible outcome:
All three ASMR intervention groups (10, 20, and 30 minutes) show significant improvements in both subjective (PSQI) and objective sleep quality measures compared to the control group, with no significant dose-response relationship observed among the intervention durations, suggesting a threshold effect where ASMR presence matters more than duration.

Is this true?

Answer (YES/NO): NO